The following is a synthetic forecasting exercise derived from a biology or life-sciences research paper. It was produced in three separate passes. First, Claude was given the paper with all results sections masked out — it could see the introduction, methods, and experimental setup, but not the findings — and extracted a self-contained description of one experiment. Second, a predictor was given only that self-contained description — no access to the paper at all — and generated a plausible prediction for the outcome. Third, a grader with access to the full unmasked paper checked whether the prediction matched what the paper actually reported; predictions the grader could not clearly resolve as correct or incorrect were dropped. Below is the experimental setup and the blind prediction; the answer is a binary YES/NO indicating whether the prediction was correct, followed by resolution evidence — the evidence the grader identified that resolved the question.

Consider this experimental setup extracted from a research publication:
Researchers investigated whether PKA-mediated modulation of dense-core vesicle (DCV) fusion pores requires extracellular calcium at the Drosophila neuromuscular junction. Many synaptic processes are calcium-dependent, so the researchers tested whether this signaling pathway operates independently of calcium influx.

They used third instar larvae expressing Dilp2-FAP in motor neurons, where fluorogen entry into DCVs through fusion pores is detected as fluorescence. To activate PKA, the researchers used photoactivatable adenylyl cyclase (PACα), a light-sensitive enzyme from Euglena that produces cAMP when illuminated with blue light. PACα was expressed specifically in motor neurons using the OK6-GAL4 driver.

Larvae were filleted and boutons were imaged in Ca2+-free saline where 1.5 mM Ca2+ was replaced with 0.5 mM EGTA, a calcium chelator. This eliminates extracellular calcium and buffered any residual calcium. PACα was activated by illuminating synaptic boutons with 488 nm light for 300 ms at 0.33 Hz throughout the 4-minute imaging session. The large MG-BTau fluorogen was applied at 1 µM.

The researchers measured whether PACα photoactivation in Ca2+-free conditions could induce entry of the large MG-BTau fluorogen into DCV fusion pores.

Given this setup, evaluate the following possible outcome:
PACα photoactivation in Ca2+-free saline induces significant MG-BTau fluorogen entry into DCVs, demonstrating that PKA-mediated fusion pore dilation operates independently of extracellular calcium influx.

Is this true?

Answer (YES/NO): YES